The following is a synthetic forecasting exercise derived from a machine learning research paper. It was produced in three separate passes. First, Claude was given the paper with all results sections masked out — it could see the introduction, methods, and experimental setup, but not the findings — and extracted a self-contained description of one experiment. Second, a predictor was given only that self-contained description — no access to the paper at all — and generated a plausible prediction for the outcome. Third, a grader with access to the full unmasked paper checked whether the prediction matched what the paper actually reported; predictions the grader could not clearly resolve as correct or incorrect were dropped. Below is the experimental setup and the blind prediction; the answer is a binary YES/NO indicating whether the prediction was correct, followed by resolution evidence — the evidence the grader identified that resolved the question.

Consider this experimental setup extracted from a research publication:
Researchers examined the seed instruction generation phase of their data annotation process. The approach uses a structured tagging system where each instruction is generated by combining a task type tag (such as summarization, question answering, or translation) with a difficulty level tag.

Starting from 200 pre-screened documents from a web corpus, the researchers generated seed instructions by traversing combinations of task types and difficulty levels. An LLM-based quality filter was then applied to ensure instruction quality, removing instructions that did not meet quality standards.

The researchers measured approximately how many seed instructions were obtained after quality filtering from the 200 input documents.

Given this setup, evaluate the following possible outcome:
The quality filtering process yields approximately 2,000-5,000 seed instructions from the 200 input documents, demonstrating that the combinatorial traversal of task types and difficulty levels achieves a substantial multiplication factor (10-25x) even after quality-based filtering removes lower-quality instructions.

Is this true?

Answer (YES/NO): NO